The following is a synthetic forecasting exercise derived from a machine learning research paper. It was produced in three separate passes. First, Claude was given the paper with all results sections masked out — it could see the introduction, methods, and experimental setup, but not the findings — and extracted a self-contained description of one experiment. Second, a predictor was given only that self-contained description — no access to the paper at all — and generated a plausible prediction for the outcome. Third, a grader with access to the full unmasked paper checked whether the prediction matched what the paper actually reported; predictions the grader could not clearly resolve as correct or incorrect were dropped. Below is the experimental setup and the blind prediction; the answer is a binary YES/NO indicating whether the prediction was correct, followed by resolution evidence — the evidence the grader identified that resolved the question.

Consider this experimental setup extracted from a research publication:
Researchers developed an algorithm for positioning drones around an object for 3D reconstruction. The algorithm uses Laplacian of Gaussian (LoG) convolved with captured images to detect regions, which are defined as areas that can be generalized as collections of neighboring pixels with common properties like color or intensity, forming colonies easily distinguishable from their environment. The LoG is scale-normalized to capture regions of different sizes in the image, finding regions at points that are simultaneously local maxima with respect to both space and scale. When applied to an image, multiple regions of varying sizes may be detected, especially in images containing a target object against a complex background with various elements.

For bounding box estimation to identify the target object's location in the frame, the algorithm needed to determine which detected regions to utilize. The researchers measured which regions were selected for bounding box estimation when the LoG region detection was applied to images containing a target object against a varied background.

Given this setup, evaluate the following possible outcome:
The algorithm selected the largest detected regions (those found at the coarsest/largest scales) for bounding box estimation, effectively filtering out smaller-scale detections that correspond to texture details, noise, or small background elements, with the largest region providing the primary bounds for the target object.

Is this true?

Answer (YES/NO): YES